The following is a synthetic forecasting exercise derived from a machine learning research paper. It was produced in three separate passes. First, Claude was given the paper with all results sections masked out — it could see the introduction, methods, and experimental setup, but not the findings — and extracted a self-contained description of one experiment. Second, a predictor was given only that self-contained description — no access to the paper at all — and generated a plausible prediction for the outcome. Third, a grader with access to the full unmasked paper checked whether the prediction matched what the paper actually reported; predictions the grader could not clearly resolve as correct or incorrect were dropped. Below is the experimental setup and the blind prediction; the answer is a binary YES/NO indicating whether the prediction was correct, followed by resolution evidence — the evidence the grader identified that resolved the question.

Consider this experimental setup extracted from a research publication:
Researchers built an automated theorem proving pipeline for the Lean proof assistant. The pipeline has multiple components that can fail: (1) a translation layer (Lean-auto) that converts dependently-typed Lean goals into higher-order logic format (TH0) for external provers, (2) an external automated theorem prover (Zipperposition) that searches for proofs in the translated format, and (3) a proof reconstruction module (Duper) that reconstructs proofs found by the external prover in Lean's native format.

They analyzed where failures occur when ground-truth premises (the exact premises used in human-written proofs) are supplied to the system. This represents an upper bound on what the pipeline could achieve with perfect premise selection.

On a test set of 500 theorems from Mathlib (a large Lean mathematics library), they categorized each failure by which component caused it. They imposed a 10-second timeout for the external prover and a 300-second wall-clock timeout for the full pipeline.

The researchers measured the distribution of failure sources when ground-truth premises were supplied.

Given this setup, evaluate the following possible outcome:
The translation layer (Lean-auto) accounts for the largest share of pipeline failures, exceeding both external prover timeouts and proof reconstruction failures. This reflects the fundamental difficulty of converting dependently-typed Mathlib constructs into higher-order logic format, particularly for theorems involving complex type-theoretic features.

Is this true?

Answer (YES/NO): NO